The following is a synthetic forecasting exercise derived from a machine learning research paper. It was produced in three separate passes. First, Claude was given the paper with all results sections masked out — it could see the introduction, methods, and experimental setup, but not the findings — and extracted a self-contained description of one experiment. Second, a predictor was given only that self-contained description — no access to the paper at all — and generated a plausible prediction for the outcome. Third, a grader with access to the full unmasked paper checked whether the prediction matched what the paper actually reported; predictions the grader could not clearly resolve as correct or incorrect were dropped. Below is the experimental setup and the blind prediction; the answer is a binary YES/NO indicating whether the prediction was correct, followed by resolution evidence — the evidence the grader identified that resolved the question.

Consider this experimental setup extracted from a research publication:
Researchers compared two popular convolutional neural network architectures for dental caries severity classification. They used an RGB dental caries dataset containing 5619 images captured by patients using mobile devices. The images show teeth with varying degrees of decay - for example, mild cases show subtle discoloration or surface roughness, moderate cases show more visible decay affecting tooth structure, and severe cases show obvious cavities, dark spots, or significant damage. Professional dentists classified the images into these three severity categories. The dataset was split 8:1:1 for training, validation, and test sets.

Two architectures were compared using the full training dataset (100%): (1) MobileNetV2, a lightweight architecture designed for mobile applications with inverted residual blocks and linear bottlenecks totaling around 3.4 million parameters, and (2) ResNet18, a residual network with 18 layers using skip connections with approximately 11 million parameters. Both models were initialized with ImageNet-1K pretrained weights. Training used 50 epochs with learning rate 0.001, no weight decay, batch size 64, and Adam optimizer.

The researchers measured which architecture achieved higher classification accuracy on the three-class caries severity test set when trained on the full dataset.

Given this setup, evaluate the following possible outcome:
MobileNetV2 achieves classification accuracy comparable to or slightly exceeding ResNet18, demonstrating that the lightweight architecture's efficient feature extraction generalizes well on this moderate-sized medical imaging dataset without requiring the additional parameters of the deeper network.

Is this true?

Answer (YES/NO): YES